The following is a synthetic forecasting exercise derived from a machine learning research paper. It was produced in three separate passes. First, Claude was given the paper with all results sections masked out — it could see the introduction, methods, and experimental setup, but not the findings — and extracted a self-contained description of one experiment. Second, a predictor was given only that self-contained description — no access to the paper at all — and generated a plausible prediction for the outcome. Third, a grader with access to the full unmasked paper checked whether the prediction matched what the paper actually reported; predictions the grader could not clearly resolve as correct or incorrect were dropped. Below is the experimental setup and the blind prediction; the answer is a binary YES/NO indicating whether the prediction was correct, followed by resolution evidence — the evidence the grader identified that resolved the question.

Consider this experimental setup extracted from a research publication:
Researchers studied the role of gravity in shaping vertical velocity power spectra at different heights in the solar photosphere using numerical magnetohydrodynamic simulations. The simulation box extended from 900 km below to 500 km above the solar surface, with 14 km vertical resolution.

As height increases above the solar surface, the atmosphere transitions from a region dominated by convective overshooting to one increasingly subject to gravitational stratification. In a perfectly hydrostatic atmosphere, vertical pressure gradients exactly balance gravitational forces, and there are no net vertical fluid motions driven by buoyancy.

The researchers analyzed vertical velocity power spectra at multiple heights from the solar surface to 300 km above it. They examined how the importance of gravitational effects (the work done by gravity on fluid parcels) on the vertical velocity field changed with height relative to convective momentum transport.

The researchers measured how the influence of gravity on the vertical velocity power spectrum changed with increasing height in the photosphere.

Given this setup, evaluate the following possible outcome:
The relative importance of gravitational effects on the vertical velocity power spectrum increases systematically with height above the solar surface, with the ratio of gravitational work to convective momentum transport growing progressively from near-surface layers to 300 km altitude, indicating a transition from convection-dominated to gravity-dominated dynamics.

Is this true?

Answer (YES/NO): YES